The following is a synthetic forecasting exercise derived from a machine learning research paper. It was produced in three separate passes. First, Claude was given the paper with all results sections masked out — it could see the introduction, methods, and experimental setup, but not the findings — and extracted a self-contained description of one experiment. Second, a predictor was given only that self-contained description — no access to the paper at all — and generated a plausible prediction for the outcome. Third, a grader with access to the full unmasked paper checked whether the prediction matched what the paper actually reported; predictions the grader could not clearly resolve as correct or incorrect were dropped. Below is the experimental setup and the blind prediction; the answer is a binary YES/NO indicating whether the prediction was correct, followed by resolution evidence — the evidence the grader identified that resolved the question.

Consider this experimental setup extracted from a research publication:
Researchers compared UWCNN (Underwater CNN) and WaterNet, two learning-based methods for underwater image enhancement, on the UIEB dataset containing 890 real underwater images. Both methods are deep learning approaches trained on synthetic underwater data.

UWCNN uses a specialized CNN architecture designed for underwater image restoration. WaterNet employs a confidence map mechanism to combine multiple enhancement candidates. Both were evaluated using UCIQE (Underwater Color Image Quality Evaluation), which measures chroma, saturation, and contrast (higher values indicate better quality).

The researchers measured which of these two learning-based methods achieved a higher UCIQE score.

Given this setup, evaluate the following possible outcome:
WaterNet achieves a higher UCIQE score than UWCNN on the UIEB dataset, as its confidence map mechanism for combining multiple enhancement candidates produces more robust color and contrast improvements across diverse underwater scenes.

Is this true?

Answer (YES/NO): NO